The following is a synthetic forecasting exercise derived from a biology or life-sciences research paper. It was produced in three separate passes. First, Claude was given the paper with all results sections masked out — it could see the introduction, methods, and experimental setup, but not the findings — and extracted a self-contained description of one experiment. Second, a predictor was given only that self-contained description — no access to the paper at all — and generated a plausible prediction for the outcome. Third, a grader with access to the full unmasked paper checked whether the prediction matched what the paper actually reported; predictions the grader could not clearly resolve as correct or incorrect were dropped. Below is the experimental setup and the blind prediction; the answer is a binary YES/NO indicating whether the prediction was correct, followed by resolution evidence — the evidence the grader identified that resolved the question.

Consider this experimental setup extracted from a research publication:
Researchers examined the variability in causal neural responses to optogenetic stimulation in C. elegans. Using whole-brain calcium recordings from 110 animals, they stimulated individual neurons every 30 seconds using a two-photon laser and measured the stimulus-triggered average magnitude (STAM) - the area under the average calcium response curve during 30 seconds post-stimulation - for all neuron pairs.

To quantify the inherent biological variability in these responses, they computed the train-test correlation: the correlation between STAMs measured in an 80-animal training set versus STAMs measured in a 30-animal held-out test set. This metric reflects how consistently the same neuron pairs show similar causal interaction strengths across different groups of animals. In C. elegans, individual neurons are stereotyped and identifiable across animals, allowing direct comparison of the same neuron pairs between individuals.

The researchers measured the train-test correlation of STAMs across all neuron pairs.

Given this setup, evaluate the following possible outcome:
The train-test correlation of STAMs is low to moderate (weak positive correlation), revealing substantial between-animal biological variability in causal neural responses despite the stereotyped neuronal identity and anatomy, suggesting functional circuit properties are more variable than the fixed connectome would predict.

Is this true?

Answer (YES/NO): YES